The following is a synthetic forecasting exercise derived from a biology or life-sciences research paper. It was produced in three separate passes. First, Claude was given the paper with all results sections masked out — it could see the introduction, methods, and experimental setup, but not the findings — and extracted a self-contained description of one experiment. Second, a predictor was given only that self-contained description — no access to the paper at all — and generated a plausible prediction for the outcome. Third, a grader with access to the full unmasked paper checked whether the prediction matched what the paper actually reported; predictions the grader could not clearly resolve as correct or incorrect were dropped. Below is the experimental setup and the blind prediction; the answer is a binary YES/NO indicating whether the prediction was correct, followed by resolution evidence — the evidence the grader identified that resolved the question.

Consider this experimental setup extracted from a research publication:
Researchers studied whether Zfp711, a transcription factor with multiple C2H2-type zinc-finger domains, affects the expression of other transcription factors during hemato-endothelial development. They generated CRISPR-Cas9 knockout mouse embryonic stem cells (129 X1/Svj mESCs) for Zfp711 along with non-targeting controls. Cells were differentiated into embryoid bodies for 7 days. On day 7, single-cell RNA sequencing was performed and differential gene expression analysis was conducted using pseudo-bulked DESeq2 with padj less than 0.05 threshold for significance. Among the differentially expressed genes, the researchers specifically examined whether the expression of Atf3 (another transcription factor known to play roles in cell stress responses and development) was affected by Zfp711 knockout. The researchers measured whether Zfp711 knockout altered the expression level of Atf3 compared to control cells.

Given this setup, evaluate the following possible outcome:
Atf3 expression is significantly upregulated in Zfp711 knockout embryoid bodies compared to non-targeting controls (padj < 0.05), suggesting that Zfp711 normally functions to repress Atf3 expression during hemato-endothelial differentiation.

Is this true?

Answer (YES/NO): NO